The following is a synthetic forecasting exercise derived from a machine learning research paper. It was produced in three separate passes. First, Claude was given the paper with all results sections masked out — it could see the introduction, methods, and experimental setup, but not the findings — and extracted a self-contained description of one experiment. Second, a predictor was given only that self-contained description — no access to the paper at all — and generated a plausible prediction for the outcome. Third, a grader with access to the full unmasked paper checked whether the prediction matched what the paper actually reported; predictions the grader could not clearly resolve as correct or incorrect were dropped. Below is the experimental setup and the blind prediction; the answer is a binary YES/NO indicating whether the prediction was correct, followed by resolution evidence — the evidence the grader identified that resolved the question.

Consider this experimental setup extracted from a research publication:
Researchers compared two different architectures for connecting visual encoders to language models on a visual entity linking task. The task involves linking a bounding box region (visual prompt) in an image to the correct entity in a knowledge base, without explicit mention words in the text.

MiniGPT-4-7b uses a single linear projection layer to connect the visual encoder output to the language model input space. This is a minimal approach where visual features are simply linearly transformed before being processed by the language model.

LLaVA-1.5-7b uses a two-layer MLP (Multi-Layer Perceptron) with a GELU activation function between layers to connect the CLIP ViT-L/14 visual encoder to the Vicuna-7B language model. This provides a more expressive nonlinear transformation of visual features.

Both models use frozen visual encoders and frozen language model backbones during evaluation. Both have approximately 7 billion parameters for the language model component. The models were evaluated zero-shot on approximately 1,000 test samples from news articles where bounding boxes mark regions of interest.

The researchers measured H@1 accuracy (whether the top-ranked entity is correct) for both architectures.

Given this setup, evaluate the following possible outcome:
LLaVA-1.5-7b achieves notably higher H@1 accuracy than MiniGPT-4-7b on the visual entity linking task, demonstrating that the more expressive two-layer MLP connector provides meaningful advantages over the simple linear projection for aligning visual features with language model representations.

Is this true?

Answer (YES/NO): YES